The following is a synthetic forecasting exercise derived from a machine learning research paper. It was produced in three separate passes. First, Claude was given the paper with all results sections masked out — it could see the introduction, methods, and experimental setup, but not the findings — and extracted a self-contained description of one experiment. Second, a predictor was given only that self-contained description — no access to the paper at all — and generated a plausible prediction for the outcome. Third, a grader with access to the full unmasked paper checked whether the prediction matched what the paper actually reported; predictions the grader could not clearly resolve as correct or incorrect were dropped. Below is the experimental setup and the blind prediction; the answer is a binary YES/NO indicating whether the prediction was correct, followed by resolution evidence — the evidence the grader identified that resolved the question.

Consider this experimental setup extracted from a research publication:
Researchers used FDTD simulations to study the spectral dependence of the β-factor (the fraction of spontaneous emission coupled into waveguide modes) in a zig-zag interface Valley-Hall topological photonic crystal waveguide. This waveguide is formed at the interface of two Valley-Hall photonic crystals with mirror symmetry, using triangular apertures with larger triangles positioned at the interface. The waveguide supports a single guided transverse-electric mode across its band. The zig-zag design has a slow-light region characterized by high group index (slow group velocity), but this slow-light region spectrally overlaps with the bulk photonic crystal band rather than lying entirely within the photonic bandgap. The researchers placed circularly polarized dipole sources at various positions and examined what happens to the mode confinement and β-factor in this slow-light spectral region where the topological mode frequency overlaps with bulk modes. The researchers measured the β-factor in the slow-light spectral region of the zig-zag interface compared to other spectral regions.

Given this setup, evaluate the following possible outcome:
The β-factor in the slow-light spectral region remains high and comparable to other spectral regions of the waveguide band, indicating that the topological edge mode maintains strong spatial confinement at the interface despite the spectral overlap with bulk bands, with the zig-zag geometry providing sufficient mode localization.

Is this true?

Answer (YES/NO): NO